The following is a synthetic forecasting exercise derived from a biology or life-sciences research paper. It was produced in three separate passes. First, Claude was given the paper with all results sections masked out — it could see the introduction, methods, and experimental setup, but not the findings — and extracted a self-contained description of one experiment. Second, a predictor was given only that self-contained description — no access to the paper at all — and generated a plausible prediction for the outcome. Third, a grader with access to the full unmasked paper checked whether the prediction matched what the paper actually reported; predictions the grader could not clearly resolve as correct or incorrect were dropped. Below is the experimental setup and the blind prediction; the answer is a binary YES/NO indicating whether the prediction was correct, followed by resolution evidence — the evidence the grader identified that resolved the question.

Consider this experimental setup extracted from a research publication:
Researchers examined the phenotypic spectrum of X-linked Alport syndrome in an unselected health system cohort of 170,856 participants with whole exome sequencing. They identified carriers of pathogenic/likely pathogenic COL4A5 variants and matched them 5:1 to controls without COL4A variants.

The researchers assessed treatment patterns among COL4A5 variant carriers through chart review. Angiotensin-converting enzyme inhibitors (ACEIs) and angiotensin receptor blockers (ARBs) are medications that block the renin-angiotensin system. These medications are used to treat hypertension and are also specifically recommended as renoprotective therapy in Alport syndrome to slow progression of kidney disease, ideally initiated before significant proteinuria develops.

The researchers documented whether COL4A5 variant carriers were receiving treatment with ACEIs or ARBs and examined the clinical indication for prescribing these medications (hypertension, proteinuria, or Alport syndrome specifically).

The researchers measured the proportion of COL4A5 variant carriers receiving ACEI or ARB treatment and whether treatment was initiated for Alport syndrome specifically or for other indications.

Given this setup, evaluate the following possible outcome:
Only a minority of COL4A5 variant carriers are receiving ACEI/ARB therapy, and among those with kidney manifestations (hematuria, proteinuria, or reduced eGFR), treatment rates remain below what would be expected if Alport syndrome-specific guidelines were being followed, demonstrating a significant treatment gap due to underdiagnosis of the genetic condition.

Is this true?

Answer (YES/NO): YES